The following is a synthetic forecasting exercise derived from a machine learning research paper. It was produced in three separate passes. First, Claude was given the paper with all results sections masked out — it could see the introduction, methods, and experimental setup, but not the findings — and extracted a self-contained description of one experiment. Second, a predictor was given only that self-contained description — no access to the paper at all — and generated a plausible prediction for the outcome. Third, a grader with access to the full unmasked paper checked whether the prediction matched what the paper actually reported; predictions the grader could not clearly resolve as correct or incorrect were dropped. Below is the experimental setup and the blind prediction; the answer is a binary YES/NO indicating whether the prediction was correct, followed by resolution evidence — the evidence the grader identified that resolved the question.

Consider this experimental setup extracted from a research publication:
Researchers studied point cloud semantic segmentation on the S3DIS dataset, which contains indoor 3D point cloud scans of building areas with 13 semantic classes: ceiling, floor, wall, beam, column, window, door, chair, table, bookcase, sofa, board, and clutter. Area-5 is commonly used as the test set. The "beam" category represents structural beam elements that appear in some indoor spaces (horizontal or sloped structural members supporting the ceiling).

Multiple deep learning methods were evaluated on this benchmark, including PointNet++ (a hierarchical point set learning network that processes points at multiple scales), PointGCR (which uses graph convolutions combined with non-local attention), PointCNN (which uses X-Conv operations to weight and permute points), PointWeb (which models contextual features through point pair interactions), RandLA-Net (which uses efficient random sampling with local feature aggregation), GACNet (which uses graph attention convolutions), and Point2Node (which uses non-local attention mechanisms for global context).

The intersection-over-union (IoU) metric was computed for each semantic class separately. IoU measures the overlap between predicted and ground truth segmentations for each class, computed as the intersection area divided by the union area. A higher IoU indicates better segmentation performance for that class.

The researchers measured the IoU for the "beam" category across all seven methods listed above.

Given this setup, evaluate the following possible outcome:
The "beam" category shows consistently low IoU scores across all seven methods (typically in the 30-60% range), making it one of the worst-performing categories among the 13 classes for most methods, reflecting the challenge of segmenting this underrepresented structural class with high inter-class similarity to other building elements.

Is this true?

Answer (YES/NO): NO